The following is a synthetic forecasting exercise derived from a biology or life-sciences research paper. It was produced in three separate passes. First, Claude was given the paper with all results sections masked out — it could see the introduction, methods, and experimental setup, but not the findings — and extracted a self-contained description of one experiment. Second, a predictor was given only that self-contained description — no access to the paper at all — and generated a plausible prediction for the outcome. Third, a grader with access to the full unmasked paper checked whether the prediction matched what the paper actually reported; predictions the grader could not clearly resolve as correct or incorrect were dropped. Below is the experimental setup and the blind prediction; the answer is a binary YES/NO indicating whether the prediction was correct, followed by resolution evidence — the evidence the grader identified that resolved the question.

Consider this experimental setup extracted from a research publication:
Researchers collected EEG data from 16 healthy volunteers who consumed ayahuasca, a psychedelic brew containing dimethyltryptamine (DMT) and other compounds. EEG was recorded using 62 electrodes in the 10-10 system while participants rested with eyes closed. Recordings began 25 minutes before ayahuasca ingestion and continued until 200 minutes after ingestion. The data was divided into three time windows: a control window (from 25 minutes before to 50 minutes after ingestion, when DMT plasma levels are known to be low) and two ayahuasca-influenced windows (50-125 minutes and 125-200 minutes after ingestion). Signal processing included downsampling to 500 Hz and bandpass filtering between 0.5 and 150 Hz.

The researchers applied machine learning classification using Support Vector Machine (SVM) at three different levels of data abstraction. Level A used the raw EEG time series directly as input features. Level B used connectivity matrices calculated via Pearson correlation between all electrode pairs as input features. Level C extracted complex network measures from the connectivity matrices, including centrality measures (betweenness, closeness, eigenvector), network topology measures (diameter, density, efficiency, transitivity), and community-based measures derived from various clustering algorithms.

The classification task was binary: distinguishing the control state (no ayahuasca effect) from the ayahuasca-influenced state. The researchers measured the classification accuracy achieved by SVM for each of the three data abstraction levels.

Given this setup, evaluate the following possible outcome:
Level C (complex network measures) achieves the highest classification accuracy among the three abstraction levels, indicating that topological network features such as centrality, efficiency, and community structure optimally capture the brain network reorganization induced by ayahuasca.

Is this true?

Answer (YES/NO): NO